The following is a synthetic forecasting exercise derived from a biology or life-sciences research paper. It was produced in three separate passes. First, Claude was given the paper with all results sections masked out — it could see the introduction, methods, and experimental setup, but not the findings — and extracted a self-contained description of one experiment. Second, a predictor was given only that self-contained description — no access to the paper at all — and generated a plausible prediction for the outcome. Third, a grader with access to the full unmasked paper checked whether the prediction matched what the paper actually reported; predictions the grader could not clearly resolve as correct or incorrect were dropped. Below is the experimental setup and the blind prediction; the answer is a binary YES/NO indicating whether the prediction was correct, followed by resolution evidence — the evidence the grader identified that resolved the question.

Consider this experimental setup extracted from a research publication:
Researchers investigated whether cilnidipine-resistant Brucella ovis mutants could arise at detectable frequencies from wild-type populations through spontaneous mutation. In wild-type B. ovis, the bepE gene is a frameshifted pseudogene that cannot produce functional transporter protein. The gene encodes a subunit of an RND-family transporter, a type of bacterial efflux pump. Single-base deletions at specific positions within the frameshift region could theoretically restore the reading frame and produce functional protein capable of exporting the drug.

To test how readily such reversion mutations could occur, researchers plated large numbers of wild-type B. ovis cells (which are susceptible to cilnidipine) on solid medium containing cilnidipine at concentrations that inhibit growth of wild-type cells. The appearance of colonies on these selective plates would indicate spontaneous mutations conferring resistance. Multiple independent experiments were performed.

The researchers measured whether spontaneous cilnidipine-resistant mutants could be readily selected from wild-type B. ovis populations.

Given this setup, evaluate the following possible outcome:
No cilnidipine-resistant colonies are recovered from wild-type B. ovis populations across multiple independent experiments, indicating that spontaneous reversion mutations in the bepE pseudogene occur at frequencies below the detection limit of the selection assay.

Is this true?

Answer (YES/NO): NO